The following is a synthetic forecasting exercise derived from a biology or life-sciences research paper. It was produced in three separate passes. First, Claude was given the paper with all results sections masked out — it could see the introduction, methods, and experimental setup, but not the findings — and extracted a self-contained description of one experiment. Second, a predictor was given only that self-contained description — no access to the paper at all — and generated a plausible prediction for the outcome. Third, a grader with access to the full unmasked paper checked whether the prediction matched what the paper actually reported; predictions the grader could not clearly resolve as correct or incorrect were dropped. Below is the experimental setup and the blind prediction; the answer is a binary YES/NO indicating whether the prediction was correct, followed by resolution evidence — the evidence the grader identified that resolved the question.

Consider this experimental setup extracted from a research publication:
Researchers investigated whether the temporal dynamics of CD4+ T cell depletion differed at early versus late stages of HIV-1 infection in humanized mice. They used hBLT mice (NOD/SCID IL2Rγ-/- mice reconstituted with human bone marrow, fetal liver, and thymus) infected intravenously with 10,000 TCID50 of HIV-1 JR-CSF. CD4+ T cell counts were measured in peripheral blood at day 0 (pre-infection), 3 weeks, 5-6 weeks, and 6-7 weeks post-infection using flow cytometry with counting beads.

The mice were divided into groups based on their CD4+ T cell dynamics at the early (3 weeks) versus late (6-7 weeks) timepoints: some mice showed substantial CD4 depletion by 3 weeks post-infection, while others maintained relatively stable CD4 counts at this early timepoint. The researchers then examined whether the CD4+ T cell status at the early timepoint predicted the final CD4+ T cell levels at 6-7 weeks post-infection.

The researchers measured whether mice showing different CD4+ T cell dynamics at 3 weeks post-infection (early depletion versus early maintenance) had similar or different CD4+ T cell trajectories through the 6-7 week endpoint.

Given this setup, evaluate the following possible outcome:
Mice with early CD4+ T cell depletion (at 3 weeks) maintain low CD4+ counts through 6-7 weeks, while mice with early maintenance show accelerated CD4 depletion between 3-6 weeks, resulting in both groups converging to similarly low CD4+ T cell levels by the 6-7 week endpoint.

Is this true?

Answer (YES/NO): NO